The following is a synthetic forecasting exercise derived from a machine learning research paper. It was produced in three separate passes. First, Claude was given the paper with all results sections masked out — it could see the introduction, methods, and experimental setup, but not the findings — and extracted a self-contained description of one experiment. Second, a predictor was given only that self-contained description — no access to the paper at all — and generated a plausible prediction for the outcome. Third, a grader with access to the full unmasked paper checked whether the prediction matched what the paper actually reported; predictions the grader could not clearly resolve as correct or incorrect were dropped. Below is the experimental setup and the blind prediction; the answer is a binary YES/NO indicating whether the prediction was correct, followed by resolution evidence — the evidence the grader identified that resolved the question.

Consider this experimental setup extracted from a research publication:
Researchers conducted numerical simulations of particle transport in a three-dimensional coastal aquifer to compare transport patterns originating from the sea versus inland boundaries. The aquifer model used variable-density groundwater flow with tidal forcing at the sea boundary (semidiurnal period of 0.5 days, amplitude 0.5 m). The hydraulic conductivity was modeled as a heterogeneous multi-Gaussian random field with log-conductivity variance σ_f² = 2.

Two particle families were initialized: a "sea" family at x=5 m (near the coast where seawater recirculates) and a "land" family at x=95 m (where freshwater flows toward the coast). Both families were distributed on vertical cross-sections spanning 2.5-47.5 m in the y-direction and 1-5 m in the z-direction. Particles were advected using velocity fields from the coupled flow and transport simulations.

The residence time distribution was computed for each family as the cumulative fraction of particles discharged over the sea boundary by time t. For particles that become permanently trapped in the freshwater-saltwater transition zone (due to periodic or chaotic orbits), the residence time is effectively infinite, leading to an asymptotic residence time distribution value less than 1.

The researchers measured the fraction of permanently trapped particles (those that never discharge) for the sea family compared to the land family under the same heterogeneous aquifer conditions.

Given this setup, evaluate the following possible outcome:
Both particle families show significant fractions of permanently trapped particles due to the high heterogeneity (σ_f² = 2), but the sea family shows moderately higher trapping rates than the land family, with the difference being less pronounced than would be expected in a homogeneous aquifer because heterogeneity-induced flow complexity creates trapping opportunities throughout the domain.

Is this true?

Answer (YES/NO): YES